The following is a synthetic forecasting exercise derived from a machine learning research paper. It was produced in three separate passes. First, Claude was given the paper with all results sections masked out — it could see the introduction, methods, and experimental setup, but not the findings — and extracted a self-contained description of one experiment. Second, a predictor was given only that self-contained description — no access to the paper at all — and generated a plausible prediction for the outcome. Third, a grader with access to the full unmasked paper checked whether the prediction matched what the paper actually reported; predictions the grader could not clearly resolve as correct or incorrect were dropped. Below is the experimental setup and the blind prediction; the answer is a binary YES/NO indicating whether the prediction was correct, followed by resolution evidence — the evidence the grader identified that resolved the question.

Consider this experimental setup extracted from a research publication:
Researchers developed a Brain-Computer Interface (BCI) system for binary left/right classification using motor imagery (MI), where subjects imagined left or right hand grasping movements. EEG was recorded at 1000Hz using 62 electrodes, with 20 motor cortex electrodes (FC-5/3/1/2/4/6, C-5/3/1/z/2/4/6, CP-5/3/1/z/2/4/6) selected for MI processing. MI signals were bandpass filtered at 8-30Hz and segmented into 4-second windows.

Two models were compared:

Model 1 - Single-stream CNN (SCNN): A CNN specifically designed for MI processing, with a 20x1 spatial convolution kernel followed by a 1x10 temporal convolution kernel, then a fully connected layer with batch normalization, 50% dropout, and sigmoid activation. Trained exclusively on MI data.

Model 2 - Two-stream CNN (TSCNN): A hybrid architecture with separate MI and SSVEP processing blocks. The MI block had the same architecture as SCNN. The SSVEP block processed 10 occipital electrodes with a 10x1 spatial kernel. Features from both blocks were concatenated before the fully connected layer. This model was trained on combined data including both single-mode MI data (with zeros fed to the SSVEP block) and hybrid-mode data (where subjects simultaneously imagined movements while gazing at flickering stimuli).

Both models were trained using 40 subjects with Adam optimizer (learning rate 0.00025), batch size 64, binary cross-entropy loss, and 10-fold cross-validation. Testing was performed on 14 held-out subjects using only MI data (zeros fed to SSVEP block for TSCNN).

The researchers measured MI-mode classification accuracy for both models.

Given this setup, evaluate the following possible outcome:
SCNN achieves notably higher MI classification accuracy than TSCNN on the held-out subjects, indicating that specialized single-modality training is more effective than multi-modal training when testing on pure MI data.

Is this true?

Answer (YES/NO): NO